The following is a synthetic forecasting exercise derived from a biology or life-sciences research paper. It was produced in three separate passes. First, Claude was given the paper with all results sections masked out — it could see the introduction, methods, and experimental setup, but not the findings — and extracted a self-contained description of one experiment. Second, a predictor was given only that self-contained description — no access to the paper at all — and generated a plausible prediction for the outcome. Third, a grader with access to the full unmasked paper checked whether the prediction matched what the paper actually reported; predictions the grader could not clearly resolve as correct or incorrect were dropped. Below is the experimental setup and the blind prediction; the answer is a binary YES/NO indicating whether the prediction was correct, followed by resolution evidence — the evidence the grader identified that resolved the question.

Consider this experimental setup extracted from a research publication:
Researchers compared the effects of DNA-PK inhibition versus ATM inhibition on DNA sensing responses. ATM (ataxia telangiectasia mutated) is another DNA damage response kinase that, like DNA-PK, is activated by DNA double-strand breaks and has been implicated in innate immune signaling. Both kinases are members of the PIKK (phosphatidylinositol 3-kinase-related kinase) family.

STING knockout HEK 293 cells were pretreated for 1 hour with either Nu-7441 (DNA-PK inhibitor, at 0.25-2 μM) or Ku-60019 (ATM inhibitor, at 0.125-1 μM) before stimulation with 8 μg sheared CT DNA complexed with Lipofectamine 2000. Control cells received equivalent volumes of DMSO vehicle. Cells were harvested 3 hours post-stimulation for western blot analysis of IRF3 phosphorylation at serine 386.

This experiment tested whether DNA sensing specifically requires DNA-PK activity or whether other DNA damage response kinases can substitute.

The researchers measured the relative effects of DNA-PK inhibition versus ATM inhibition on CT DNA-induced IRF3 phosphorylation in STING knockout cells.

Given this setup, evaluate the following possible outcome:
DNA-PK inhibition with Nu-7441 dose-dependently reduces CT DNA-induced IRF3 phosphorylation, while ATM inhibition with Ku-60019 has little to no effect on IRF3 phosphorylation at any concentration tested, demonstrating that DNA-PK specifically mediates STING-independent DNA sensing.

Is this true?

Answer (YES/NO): YES